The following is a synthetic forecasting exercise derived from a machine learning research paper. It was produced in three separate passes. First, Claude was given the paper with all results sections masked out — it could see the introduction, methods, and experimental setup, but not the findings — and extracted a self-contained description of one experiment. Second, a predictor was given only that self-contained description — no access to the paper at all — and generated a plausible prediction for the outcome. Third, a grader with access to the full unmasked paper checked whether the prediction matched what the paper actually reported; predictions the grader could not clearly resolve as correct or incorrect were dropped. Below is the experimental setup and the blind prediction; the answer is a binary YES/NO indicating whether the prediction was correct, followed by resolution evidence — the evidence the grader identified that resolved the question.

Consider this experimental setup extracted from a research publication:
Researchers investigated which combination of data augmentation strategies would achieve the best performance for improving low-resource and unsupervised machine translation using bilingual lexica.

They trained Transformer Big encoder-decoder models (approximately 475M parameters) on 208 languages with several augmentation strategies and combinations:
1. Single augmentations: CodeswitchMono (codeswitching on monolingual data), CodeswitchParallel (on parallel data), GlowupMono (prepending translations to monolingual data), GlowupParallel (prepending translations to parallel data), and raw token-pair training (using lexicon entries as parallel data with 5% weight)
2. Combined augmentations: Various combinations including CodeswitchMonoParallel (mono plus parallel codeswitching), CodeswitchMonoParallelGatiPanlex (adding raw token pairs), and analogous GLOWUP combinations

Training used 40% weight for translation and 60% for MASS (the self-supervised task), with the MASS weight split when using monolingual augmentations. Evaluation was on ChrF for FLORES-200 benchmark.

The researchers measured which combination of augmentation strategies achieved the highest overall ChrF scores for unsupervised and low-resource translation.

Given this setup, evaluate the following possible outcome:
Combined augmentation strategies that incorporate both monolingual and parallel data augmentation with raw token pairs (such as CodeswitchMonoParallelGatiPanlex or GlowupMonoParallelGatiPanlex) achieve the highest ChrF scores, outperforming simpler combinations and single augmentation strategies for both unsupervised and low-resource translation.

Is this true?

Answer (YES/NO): NO